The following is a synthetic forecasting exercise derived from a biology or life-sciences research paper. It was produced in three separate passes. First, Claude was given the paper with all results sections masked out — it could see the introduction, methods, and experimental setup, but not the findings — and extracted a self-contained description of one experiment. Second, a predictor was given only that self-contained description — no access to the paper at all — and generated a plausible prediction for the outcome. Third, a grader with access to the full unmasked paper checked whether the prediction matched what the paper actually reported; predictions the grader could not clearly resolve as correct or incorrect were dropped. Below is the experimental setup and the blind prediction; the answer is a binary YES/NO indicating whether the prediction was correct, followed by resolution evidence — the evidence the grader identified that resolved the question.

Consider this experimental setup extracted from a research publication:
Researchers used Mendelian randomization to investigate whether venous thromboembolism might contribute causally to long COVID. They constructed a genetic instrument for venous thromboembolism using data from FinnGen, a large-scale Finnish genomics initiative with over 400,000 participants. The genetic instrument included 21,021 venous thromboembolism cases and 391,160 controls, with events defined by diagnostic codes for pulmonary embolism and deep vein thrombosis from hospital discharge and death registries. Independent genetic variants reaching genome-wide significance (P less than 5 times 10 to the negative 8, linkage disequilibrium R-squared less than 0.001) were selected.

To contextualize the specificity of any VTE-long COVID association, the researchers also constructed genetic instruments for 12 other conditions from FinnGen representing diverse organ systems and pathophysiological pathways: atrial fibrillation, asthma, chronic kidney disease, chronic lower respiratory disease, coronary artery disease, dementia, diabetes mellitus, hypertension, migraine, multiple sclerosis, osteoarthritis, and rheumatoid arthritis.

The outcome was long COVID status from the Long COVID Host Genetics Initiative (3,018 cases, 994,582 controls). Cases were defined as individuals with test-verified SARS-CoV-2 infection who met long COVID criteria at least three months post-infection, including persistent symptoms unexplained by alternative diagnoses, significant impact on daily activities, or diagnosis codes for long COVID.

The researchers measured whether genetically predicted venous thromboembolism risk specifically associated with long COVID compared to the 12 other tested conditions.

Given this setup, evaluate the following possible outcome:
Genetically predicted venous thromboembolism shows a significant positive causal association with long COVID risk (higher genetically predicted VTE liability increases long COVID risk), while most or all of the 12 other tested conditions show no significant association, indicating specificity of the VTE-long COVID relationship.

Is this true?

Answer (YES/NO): YES